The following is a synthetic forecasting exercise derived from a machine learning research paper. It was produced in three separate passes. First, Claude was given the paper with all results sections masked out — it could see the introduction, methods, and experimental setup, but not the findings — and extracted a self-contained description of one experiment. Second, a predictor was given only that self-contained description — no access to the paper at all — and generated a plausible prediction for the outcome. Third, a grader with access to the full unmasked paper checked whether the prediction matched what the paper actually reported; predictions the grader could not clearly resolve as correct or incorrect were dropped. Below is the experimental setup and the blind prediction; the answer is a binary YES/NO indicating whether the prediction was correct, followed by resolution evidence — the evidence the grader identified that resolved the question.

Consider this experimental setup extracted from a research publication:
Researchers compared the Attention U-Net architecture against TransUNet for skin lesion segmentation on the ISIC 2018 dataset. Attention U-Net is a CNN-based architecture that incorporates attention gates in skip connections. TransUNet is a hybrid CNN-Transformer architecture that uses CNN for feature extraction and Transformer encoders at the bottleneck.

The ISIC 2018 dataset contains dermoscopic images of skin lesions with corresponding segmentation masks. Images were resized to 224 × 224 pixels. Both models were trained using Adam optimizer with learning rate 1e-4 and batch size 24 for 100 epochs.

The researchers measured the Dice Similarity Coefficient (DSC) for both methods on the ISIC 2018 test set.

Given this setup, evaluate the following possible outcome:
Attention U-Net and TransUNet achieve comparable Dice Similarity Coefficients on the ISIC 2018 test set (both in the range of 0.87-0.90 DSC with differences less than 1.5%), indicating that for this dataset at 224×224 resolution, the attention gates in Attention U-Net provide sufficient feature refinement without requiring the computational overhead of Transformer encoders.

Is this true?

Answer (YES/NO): NO